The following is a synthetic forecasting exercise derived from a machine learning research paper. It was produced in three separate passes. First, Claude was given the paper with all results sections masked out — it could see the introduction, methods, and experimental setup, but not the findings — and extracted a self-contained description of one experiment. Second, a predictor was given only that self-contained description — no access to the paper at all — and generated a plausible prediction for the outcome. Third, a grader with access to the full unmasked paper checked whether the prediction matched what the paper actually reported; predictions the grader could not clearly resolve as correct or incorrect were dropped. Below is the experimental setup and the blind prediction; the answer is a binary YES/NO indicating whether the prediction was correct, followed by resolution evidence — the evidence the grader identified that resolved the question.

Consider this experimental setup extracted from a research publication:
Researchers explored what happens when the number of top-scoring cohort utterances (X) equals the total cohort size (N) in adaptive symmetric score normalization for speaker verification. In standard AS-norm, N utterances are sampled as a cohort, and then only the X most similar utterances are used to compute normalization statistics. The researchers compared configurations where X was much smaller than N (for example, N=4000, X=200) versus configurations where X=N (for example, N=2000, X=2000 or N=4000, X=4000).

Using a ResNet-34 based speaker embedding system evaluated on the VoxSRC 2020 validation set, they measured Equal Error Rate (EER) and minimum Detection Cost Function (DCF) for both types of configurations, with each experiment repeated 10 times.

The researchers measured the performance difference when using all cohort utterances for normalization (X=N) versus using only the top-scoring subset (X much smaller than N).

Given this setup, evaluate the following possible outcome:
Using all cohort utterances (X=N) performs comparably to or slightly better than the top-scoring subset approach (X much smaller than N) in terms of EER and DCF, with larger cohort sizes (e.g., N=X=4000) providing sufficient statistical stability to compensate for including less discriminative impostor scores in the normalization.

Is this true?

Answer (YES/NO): NO